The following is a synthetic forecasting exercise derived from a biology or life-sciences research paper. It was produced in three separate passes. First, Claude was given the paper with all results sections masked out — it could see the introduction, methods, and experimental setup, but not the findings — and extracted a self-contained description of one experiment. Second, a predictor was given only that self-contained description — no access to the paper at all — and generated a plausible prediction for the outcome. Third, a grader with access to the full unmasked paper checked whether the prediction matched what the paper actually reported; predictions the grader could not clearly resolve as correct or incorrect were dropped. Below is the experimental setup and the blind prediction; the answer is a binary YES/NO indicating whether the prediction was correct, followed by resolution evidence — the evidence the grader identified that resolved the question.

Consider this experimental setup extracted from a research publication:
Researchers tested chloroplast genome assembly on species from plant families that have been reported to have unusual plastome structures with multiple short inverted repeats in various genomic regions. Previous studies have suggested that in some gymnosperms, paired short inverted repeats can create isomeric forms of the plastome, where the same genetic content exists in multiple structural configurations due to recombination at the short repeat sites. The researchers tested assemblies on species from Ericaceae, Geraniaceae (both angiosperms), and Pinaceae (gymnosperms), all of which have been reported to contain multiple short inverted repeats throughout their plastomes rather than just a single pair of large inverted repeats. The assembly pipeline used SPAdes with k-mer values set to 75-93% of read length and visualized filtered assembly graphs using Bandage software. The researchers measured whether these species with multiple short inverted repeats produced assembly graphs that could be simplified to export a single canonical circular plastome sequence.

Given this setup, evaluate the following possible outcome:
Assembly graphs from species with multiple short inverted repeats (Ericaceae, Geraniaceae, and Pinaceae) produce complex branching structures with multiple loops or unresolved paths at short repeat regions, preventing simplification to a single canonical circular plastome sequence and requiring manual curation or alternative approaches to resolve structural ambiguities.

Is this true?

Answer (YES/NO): YES